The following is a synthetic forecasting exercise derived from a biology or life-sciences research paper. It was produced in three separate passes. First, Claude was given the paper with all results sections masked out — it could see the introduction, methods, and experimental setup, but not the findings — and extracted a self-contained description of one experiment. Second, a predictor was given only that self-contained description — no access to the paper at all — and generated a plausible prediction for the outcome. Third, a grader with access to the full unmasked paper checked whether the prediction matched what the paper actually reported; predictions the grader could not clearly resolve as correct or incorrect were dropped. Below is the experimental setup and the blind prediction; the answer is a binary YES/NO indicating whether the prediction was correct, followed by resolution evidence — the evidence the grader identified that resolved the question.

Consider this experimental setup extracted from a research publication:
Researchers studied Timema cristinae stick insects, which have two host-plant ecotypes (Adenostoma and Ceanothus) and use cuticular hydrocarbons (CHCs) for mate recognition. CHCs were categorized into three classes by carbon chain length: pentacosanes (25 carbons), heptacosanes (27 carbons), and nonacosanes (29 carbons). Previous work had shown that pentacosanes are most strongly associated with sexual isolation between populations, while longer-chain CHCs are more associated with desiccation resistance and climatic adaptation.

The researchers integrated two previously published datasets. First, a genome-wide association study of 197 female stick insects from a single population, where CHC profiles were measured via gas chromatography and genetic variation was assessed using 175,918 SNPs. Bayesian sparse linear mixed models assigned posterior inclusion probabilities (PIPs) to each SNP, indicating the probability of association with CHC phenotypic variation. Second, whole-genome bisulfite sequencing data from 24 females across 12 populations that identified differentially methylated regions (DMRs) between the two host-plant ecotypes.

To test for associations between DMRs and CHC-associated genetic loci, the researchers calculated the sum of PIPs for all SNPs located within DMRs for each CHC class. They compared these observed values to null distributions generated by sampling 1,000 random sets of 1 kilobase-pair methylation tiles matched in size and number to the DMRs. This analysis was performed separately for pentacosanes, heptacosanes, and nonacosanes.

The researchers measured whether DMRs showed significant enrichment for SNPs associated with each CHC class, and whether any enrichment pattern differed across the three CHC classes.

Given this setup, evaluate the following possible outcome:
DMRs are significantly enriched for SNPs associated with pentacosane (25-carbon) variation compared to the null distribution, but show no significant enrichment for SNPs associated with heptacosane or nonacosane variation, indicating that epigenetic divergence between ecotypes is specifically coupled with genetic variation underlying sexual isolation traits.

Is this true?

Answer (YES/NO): YES